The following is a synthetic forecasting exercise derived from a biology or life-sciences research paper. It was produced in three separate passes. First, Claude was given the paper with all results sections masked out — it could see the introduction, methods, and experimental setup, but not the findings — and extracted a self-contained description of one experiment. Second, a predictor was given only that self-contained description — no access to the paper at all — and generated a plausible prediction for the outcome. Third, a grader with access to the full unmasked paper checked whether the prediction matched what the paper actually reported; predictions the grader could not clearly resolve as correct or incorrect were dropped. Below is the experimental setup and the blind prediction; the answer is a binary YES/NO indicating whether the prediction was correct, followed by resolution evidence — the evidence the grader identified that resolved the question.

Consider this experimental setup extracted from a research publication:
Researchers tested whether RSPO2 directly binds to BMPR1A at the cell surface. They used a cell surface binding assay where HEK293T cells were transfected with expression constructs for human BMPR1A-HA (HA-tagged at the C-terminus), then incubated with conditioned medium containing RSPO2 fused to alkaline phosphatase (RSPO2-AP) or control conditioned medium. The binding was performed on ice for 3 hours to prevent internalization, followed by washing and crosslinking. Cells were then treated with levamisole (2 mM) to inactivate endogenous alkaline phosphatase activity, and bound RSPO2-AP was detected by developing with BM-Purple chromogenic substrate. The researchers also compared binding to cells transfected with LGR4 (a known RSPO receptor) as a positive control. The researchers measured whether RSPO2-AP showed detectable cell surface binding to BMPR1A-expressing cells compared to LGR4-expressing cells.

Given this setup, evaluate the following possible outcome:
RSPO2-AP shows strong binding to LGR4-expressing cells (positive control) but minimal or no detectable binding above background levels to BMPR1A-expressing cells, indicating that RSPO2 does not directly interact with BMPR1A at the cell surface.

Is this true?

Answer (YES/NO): NO